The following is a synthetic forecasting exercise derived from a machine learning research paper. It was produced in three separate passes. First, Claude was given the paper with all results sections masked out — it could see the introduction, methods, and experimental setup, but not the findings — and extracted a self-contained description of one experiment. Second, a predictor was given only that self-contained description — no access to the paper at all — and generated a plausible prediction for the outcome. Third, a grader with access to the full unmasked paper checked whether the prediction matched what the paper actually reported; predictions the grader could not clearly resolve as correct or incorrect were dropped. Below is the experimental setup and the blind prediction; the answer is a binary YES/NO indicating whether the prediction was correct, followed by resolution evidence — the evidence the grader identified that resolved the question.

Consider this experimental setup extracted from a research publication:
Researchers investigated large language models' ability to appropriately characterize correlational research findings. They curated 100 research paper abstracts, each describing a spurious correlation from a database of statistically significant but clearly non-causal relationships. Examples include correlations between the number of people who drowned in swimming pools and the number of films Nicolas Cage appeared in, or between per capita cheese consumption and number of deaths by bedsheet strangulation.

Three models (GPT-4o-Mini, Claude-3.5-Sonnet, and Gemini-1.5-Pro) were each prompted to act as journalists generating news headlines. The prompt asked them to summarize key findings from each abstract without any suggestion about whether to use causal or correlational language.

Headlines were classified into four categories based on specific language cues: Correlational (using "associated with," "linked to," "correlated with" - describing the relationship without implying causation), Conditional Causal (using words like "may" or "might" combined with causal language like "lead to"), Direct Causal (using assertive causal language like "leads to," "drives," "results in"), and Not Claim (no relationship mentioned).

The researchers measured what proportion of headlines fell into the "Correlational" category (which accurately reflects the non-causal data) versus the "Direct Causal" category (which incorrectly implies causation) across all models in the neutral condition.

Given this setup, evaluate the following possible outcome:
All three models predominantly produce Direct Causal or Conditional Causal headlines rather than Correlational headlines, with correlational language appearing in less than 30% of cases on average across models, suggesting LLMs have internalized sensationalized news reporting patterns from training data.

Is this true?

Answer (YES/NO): NO